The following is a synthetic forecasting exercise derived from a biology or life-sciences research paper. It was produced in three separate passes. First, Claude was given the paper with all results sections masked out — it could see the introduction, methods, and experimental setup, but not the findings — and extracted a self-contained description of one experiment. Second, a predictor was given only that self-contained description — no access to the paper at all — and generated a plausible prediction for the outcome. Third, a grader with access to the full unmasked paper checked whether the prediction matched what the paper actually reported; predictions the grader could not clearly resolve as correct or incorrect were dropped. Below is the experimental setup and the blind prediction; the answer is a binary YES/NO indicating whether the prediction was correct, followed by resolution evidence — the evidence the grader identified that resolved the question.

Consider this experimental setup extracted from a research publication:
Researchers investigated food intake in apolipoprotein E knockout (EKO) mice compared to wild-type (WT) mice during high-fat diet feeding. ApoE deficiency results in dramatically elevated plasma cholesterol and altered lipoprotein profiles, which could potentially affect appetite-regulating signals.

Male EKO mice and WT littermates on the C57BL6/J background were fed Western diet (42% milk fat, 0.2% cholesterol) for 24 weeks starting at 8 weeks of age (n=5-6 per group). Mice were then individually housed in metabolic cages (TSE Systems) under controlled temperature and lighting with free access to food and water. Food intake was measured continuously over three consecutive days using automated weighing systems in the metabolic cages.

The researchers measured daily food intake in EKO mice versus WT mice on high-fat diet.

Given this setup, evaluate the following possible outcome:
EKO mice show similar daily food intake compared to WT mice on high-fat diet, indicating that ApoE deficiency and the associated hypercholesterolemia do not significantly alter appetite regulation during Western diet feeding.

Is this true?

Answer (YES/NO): YES